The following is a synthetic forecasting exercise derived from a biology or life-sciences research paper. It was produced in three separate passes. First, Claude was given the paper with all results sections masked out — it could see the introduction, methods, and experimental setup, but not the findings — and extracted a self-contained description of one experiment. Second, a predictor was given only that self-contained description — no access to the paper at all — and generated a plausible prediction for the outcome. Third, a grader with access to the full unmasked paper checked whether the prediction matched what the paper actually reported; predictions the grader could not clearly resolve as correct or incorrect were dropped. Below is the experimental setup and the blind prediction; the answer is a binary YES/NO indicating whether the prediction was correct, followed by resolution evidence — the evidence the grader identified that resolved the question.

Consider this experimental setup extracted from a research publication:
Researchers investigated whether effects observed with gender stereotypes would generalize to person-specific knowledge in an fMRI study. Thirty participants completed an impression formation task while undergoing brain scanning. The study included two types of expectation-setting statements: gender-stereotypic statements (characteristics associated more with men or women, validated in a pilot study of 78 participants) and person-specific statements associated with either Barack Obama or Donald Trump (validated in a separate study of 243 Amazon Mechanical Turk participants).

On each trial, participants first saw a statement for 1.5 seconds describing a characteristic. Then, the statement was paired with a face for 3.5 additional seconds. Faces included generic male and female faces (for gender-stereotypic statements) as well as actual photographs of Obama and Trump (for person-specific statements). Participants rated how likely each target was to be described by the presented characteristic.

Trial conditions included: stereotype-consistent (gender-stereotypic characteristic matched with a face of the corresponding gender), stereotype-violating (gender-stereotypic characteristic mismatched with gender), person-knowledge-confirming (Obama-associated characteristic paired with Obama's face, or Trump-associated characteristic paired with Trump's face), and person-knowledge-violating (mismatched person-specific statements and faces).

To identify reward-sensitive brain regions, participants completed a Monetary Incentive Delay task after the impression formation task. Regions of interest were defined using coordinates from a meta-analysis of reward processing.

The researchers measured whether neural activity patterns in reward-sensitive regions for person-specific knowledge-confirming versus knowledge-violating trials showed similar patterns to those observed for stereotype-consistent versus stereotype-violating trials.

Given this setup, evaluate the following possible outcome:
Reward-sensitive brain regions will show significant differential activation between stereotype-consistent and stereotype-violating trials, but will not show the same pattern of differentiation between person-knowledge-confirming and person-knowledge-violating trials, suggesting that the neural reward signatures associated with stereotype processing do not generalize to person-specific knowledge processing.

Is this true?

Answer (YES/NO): NO